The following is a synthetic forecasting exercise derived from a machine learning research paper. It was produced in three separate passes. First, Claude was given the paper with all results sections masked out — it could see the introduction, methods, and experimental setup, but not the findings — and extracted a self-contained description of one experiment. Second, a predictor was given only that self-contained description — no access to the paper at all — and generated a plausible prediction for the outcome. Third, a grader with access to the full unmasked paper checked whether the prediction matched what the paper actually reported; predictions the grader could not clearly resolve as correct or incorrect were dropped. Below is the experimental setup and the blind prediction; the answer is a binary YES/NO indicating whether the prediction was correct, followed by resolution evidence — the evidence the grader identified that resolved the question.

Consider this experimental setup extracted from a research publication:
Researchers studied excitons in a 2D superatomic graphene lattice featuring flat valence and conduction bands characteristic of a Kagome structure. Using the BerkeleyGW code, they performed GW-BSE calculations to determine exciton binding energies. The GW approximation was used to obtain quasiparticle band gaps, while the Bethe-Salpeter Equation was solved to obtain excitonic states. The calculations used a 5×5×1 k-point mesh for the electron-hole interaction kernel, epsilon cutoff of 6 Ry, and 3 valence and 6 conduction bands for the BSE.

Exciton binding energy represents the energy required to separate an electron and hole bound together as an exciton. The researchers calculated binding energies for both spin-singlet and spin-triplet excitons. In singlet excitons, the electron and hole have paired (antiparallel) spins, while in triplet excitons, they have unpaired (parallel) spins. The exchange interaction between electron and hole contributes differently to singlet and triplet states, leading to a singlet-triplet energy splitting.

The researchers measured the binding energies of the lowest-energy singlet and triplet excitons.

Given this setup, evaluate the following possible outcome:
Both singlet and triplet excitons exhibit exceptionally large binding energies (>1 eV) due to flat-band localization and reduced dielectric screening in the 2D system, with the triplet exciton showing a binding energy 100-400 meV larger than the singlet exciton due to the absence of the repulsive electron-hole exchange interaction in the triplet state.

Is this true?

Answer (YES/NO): NO